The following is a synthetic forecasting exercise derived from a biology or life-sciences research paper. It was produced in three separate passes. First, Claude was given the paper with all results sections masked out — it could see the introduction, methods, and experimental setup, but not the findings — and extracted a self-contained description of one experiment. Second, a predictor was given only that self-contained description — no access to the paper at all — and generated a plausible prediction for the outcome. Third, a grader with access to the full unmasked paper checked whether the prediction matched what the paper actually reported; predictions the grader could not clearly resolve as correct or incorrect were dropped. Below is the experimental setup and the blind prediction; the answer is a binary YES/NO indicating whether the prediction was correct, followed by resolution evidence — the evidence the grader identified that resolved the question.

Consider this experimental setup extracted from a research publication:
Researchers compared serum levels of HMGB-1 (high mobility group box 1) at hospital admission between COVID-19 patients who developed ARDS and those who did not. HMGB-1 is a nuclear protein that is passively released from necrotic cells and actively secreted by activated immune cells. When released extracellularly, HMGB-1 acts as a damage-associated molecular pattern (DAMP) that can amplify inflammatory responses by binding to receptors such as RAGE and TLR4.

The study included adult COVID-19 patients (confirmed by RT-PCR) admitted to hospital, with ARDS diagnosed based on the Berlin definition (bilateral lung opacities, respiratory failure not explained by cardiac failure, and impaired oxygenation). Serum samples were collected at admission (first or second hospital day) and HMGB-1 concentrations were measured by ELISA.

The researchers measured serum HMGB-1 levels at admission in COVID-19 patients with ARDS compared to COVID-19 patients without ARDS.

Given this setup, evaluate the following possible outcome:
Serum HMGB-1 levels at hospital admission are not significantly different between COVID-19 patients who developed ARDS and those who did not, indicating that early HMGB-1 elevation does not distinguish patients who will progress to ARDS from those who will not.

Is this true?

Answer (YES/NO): NO